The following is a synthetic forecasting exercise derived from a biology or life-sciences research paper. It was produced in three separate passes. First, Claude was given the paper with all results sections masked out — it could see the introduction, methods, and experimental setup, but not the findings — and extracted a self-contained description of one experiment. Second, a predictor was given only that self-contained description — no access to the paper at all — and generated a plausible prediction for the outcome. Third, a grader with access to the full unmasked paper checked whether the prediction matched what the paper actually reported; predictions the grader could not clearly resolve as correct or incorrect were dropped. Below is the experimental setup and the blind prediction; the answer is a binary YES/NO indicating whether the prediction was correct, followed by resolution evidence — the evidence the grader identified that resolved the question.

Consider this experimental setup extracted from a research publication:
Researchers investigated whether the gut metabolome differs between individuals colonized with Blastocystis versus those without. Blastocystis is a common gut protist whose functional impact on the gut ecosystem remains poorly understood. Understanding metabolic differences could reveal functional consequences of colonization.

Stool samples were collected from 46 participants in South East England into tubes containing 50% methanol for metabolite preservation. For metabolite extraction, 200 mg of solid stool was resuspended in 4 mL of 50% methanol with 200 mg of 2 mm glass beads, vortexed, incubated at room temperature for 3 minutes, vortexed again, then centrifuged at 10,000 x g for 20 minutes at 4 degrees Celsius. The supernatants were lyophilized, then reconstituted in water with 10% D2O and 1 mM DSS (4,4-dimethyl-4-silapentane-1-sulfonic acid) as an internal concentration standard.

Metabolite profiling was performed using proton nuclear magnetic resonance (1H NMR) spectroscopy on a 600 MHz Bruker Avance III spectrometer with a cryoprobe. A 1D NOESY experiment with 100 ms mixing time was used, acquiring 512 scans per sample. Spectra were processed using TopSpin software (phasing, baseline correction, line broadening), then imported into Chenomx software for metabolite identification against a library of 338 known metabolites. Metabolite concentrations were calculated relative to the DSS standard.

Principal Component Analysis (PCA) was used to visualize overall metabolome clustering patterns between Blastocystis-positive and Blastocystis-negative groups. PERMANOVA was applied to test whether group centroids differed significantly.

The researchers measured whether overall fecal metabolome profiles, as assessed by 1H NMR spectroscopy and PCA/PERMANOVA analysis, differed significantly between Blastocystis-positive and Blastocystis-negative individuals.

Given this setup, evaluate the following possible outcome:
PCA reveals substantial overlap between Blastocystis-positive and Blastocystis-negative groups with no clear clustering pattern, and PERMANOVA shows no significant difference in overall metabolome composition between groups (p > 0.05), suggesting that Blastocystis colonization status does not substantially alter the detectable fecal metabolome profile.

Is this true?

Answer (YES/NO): YES